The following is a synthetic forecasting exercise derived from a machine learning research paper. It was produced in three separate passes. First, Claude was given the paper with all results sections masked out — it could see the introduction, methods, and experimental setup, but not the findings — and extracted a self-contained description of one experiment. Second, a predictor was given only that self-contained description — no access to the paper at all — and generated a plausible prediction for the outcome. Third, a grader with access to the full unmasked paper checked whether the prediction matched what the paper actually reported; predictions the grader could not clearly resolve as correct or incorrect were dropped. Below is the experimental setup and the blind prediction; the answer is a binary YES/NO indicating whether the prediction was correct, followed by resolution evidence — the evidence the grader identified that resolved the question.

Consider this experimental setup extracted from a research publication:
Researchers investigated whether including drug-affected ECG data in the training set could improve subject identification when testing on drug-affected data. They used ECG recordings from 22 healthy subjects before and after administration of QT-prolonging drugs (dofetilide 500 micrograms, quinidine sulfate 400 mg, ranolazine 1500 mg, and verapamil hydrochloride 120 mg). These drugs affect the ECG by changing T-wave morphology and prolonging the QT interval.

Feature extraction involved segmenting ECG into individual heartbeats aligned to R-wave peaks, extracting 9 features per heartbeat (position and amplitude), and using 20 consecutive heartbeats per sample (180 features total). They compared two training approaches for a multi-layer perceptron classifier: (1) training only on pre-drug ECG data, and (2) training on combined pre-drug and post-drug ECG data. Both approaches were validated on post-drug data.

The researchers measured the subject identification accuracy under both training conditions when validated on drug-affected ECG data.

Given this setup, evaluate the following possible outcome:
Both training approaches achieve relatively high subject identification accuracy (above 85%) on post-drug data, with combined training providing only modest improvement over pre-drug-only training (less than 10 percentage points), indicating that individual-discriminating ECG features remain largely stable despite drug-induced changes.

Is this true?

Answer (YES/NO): NO